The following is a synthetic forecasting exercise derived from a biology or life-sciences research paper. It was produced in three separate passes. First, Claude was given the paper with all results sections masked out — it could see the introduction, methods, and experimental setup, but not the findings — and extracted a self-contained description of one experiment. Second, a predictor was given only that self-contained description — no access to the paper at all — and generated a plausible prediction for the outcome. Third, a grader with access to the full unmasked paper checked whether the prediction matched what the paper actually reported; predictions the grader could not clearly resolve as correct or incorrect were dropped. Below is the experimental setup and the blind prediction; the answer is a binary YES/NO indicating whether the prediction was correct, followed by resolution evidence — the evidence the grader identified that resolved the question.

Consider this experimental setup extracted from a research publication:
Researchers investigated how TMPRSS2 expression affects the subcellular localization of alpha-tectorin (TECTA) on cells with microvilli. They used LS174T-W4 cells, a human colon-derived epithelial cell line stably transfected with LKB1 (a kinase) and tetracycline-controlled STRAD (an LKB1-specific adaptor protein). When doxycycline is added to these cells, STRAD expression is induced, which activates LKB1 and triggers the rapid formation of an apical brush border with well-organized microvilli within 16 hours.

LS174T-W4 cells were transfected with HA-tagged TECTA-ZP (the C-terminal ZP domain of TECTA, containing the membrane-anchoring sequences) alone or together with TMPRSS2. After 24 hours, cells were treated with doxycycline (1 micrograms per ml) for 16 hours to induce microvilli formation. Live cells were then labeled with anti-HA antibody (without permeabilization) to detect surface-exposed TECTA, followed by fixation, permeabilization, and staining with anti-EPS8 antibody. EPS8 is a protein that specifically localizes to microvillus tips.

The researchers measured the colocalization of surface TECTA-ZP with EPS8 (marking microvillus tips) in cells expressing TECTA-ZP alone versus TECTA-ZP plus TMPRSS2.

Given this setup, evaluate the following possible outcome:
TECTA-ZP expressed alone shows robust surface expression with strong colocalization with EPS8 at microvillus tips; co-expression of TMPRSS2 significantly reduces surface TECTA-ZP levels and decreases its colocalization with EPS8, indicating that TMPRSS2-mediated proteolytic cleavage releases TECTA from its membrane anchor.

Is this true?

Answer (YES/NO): NO